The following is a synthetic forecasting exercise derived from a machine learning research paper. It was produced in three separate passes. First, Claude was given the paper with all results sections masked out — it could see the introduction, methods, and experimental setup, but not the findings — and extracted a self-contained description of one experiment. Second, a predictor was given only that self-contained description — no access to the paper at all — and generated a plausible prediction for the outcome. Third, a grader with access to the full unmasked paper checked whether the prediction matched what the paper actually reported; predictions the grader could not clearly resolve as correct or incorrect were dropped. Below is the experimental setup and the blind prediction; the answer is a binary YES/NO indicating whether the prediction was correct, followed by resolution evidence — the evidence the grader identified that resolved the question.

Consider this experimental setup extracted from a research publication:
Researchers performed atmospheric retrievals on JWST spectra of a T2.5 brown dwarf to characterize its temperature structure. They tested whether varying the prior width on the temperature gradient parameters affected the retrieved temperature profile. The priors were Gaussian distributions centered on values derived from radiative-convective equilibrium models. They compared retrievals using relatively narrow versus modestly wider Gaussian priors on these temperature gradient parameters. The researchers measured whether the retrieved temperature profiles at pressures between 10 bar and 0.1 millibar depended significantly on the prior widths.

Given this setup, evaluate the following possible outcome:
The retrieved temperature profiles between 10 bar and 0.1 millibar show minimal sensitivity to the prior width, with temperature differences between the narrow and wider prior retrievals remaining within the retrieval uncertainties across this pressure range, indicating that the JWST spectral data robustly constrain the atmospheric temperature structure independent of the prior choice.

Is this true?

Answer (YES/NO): YES